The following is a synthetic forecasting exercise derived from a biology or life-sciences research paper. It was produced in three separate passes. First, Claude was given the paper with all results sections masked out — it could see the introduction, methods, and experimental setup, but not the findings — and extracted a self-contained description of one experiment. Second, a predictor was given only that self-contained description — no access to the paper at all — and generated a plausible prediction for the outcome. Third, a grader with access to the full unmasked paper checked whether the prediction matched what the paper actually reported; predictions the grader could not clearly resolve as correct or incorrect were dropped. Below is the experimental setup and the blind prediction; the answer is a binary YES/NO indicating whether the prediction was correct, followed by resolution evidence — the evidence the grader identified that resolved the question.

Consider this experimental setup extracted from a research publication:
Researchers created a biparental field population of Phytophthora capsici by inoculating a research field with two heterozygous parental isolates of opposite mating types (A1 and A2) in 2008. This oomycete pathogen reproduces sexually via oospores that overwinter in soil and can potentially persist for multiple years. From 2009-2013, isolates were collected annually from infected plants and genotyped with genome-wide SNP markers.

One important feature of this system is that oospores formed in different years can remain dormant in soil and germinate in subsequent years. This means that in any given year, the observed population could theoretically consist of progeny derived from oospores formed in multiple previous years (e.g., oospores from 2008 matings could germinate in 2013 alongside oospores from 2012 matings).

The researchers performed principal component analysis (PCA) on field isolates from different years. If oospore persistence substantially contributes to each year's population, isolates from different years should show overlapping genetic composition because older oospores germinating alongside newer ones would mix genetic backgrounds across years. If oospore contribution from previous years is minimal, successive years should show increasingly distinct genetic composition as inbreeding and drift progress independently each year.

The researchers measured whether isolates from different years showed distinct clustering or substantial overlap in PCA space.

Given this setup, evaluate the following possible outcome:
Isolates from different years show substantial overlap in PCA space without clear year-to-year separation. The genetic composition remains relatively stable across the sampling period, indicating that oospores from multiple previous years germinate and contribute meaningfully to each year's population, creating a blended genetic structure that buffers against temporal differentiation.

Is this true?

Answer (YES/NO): NO